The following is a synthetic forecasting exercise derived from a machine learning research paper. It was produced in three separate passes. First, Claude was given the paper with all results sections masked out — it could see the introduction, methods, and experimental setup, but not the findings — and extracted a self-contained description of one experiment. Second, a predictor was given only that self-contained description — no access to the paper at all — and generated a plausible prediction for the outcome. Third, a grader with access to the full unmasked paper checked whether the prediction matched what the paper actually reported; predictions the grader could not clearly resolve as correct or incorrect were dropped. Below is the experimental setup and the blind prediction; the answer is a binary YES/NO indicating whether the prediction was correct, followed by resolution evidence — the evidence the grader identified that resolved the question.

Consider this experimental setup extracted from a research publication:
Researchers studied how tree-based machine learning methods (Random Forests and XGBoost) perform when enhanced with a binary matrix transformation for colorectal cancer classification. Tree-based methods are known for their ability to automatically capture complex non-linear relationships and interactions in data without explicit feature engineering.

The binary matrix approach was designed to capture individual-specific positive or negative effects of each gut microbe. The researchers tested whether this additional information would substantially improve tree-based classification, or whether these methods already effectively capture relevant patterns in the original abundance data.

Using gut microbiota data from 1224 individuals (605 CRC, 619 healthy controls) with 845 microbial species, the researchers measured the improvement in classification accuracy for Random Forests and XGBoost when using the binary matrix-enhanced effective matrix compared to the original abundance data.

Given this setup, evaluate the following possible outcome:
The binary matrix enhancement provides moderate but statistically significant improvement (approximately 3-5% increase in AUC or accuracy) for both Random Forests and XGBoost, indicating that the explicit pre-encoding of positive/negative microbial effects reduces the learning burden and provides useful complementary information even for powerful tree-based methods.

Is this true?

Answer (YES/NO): NO